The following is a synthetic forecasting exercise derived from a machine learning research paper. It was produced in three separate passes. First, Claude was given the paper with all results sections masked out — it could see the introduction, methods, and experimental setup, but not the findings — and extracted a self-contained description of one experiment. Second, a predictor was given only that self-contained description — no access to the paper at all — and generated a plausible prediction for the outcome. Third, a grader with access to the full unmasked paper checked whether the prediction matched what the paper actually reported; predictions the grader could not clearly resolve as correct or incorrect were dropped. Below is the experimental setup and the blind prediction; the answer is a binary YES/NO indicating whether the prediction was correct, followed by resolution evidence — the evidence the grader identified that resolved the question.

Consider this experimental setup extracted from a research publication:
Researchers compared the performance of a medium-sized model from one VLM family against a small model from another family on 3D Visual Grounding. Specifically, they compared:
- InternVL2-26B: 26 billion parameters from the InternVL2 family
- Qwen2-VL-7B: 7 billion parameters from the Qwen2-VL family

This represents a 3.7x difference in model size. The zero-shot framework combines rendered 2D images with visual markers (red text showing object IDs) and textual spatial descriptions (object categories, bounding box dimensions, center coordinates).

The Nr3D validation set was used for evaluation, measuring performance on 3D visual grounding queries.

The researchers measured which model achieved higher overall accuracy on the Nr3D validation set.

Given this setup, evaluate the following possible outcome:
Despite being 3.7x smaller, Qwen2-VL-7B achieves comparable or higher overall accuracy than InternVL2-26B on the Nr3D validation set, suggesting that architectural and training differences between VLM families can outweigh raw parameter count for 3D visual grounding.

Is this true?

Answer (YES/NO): NO